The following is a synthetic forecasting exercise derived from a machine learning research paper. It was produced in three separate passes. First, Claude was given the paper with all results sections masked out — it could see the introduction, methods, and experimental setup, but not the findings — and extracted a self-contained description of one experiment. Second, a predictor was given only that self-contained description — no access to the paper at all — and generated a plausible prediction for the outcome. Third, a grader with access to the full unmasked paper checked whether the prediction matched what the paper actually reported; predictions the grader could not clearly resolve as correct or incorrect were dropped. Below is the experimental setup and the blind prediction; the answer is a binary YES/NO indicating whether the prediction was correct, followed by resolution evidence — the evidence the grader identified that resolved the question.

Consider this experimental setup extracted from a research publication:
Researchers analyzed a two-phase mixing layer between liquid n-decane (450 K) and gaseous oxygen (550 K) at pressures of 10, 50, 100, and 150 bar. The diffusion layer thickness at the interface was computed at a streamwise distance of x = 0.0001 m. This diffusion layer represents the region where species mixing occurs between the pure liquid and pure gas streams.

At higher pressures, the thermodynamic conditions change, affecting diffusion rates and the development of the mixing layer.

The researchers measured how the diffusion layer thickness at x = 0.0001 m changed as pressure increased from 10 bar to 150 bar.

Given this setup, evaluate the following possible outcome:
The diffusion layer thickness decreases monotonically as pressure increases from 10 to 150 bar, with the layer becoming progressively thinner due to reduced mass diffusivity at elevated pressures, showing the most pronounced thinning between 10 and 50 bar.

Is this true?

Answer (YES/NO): YES